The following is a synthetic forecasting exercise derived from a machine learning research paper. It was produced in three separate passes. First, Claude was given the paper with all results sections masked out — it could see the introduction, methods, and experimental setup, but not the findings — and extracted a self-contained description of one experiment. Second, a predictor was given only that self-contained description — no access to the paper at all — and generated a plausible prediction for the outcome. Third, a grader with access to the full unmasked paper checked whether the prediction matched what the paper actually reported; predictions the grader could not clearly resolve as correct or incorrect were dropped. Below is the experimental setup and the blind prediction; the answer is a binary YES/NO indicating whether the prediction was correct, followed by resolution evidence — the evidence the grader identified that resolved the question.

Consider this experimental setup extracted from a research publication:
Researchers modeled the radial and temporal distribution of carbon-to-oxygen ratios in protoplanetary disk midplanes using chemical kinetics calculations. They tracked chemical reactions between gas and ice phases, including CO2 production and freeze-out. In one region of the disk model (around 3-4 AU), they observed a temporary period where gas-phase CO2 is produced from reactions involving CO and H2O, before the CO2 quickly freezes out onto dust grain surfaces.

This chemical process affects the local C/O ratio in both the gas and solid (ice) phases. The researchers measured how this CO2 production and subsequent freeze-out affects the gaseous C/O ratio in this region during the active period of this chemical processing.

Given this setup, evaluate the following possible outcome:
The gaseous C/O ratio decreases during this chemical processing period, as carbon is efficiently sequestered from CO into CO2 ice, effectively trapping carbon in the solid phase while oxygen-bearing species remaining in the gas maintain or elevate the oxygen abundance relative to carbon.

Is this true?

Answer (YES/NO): YES